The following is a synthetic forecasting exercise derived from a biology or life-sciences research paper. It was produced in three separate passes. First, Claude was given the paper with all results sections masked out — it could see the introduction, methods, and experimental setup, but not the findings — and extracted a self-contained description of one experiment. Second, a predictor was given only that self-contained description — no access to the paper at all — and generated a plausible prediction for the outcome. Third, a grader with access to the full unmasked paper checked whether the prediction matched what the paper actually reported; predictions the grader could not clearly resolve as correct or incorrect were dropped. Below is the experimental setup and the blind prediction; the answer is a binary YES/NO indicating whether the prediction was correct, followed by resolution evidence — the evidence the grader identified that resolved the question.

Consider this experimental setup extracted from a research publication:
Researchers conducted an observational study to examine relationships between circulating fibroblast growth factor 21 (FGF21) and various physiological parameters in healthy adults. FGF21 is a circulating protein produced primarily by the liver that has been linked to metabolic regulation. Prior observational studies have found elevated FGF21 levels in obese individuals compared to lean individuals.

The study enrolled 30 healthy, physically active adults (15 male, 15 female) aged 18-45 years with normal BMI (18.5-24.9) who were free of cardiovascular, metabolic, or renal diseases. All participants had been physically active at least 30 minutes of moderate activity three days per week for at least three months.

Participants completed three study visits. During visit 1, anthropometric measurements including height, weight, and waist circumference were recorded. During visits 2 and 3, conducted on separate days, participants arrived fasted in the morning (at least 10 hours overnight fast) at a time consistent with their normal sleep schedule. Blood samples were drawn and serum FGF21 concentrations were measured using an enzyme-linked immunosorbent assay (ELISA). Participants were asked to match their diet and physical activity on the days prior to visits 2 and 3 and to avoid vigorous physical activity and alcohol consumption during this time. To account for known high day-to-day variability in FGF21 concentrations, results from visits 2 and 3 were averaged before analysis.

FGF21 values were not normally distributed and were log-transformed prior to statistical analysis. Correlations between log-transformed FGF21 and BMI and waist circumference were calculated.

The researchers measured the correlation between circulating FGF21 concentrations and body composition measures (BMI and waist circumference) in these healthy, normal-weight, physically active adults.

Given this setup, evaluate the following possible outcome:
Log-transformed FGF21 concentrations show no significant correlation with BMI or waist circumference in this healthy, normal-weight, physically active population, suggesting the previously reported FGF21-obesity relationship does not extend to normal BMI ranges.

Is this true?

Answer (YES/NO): NO